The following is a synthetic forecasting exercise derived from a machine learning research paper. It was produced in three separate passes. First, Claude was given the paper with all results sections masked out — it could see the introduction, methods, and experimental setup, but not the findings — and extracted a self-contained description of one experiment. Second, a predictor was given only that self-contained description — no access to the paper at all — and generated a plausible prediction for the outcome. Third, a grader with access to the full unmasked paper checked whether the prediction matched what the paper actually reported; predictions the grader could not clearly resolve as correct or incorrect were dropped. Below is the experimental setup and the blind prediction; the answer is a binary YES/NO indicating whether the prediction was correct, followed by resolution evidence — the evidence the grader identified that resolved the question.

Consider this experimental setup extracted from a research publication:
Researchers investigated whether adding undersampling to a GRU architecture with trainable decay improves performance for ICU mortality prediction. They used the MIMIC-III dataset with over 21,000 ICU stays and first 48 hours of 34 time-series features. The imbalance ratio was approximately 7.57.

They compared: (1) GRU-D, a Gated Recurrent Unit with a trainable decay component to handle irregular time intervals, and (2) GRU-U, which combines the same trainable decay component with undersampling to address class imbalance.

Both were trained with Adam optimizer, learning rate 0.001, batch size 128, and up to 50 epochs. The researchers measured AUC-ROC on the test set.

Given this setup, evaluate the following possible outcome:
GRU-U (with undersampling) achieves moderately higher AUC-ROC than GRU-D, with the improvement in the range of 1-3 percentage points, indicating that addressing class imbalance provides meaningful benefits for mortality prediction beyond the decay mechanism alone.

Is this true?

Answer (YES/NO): YES